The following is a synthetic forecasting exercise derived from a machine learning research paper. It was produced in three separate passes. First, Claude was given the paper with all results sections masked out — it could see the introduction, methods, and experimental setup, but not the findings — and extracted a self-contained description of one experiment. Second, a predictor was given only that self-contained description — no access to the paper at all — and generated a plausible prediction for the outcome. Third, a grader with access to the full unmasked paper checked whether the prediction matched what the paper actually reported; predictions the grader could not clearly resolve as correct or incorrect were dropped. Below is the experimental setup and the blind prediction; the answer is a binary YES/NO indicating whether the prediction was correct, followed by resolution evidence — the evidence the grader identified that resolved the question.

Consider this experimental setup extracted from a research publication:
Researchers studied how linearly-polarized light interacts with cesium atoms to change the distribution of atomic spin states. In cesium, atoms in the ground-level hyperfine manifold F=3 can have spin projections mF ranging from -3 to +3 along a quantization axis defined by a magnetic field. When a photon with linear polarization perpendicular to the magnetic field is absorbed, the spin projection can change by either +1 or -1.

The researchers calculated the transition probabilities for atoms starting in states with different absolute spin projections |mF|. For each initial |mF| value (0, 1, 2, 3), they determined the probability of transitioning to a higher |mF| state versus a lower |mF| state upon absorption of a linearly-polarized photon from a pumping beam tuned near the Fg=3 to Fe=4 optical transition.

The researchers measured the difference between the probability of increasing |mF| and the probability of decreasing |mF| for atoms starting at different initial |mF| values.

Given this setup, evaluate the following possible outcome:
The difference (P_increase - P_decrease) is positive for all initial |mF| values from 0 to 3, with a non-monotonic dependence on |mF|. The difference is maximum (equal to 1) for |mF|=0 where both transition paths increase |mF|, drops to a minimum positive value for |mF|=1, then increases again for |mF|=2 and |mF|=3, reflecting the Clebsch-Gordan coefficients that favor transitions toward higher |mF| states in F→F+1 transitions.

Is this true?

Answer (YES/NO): NO